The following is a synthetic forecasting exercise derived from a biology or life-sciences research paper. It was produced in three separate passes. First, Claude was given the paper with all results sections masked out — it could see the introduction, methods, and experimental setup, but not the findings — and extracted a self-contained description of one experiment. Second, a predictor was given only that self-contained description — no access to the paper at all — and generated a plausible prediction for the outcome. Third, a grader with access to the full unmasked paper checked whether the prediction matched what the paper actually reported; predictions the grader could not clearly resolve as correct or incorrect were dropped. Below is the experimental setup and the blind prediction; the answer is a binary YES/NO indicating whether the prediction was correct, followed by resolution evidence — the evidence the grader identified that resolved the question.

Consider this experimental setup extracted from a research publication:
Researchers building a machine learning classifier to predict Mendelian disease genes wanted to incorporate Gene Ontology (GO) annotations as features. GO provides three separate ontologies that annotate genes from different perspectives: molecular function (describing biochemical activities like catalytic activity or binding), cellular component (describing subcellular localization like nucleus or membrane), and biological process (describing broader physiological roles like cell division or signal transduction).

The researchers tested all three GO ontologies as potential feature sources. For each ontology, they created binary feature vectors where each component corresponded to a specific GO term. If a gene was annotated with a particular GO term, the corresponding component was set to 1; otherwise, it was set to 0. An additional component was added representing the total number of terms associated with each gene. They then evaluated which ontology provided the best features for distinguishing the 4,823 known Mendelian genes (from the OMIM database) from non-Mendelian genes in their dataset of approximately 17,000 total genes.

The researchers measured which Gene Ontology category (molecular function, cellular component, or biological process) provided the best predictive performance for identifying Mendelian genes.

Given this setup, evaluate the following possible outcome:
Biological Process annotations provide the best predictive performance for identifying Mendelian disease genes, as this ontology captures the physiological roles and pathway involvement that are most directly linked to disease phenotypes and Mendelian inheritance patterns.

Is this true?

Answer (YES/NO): YES